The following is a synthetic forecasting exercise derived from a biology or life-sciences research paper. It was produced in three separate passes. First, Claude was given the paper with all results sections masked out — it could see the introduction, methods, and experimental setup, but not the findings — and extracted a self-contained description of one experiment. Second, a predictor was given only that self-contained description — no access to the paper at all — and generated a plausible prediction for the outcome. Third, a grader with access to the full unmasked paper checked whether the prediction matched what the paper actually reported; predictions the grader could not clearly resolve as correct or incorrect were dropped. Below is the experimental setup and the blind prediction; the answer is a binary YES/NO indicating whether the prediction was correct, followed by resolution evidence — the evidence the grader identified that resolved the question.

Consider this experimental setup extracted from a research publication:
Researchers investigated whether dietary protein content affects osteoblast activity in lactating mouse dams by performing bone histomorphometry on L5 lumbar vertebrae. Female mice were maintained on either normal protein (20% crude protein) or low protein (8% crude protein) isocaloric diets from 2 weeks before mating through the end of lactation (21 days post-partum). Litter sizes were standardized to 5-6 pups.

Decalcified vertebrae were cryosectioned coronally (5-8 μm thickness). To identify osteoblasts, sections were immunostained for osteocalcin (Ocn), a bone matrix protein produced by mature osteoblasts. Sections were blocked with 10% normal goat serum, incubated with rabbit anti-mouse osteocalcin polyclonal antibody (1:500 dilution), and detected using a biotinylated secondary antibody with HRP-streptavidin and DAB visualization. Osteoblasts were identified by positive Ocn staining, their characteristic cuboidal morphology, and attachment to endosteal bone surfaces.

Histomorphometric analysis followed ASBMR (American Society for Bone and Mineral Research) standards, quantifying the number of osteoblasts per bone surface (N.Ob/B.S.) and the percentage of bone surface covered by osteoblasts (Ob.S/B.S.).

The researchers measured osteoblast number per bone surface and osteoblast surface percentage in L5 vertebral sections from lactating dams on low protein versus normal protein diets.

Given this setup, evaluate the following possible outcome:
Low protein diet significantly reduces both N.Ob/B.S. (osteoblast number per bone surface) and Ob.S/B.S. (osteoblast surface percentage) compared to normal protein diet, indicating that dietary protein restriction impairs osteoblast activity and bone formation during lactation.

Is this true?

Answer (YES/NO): YES